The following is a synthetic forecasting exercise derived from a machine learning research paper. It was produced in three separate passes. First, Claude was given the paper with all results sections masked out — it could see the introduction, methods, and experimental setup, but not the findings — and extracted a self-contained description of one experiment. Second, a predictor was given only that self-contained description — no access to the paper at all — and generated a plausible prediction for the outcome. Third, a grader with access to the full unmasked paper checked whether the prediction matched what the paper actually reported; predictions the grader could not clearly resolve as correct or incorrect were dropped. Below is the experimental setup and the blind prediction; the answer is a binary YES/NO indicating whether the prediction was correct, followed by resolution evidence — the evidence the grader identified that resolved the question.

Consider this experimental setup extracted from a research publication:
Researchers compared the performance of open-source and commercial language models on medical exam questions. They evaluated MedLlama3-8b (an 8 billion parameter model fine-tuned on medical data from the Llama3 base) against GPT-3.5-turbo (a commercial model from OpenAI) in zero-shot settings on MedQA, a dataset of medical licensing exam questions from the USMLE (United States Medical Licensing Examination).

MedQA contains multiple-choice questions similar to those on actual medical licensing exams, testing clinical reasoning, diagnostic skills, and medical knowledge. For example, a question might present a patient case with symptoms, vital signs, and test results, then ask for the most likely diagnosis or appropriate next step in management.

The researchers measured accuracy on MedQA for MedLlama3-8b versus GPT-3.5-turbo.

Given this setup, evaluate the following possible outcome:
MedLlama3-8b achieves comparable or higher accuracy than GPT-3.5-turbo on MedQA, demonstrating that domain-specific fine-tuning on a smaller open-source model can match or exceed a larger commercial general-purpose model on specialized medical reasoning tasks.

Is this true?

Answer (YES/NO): YES